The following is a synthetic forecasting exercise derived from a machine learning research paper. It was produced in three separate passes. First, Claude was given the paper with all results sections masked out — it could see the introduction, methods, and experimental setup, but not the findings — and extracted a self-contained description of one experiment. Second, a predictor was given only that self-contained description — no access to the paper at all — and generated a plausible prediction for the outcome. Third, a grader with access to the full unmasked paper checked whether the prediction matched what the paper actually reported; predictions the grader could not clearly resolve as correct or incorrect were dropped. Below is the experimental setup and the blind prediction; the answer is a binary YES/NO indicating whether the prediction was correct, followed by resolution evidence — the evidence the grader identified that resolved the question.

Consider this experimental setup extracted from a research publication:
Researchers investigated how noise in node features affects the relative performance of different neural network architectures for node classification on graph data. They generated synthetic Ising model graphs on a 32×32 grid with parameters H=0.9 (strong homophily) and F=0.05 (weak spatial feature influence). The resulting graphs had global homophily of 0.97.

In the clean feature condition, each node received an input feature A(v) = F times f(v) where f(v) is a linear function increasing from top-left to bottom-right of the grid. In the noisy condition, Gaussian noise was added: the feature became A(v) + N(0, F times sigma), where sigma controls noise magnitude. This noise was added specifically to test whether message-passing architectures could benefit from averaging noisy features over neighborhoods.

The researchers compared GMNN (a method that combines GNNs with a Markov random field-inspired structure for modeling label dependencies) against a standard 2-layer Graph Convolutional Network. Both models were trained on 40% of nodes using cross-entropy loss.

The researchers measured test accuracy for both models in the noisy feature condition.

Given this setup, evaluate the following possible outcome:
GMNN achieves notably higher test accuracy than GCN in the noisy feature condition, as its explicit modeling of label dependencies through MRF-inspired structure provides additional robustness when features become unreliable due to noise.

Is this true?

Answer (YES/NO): YES